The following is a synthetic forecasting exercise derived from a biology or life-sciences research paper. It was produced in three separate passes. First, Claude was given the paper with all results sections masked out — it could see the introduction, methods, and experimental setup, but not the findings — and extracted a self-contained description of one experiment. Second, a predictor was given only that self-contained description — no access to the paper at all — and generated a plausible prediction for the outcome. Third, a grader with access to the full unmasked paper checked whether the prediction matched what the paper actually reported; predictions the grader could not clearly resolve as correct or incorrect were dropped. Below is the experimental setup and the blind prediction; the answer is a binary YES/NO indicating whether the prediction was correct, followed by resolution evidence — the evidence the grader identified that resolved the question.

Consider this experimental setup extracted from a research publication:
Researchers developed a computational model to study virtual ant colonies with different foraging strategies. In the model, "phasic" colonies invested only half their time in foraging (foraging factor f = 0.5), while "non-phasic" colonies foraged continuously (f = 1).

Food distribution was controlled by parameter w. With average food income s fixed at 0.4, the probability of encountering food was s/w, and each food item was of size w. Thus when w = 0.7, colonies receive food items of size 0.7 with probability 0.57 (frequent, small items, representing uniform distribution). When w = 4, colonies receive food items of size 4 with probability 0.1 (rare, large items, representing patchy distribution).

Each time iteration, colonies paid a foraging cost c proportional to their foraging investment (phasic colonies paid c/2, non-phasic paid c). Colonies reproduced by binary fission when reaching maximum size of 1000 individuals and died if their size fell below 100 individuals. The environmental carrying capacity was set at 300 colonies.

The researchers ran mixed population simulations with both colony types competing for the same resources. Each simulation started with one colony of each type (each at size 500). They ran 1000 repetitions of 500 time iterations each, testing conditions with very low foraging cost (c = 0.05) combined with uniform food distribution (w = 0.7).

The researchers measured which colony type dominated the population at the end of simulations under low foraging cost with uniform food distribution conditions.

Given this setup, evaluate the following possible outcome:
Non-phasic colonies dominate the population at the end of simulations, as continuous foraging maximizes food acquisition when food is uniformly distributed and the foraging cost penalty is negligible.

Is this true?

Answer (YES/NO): YES